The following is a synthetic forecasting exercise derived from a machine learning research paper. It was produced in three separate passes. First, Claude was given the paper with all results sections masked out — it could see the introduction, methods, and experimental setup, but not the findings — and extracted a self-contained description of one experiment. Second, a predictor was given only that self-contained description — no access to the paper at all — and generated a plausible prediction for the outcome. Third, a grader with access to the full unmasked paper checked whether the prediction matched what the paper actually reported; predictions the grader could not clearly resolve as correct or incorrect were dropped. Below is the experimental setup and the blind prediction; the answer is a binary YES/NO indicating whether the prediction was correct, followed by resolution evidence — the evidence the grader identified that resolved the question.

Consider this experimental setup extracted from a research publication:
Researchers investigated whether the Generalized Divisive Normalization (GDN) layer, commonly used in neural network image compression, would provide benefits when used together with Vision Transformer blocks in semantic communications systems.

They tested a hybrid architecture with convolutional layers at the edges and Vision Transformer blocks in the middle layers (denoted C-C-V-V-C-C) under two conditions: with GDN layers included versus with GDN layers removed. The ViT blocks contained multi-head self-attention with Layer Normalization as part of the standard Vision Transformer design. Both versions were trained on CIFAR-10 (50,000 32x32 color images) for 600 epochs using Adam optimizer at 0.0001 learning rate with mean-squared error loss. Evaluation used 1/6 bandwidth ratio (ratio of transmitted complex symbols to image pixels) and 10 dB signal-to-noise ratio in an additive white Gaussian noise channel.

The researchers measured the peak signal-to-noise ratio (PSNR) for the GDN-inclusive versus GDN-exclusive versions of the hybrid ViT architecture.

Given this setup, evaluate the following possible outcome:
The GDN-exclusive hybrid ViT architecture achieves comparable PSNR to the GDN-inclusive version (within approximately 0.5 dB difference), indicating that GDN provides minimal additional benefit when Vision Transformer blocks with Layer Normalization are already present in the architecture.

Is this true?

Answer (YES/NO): YES